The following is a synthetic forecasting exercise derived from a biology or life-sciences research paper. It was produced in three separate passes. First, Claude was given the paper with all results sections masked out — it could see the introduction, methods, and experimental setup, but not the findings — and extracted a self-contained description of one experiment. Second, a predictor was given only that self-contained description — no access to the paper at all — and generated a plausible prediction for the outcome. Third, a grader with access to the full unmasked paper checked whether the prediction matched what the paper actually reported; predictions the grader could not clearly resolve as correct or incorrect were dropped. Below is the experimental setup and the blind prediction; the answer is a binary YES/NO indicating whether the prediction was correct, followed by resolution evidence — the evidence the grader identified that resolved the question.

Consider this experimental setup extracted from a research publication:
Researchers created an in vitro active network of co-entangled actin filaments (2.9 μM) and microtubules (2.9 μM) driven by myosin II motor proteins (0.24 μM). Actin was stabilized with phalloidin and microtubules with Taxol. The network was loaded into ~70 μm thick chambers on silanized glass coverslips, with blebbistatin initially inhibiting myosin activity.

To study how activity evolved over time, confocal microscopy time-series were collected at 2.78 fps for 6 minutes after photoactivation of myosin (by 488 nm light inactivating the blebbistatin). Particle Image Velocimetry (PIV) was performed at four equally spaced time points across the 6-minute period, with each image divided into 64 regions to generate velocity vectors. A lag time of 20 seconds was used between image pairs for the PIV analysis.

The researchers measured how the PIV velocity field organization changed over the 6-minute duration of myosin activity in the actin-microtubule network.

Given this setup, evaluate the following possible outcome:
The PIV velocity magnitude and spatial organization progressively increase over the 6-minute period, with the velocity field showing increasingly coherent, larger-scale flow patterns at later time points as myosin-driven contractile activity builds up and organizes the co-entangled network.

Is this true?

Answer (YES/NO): NO